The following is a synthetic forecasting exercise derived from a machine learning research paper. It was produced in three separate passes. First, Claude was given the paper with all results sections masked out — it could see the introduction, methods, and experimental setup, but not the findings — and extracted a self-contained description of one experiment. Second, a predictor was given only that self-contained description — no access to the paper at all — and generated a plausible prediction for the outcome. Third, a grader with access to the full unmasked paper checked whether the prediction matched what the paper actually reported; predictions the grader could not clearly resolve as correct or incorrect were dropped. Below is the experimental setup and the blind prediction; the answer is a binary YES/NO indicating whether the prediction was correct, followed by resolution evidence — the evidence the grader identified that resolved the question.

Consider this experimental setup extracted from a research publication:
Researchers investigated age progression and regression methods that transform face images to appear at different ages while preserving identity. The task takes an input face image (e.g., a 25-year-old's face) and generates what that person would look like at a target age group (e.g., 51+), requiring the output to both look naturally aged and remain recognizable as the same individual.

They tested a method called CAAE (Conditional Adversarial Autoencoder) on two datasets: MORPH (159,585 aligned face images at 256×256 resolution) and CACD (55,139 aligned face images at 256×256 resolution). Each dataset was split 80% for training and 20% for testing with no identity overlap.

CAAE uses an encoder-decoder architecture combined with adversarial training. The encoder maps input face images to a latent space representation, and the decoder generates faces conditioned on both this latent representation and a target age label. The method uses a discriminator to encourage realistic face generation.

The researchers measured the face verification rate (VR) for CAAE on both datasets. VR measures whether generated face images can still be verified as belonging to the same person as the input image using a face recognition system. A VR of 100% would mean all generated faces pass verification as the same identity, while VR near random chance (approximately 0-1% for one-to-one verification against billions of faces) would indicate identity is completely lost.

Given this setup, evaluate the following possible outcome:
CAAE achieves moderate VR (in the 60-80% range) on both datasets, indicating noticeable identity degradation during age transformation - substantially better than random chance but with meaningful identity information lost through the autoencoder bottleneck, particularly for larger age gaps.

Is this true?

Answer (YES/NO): NO